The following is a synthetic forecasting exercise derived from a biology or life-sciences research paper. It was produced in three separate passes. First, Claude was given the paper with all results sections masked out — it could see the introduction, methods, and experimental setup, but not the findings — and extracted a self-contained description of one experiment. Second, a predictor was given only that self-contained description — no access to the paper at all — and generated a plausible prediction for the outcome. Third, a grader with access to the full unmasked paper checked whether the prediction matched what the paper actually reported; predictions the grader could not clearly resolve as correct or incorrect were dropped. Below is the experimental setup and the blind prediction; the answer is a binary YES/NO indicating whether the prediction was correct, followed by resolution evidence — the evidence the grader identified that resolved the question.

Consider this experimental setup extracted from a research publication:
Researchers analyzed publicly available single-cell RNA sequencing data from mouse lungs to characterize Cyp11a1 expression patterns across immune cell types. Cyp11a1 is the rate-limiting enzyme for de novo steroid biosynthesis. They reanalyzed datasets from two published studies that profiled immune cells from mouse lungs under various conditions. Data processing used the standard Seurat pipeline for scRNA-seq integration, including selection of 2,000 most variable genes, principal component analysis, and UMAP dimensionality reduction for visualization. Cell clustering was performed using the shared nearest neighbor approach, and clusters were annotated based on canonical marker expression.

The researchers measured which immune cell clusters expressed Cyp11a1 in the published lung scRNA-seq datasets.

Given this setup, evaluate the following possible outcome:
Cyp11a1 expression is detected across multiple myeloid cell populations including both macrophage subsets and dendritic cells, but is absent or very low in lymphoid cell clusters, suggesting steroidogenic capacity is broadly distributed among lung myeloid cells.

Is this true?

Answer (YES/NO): NO